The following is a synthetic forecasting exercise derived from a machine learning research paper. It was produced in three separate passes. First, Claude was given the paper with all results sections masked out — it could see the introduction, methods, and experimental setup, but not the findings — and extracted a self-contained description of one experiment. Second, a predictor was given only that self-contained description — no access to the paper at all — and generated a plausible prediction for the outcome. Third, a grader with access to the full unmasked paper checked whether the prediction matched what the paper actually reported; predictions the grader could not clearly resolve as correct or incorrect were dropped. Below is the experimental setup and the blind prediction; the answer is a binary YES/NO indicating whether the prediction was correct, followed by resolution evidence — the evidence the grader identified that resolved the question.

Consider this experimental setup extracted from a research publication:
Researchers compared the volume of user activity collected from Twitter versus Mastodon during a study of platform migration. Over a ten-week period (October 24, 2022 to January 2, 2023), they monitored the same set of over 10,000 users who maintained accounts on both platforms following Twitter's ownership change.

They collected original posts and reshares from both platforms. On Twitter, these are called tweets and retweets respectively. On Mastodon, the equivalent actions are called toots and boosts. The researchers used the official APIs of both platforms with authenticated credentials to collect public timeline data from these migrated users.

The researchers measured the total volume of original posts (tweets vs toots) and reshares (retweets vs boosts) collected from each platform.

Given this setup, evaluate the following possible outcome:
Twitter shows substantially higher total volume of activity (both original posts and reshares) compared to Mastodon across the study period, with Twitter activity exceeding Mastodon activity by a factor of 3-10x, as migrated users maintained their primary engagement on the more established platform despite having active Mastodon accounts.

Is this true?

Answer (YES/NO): NO